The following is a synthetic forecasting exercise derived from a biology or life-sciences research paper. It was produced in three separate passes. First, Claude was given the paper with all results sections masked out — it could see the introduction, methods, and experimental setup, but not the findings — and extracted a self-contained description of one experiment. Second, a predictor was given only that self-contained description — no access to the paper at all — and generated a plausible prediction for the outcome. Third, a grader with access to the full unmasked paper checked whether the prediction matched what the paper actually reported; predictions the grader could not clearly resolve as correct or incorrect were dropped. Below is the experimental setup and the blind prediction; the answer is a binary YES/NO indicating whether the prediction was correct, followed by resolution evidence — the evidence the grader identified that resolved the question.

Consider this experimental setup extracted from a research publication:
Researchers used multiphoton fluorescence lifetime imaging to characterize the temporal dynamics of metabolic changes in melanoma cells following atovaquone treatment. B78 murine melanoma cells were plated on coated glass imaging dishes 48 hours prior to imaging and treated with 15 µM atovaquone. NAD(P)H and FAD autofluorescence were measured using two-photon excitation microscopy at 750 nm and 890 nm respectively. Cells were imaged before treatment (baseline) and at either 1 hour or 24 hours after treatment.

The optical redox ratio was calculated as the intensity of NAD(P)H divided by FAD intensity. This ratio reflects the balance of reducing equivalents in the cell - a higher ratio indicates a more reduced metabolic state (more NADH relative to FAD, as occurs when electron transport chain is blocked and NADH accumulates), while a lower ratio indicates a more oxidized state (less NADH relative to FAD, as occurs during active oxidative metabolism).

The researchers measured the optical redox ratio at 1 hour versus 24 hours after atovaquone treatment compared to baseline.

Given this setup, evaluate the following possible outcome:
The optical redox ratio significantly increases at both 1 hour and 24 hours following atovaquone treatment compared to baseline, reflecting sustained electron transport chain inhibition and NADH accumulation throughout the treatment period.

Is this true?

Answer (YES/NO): NO